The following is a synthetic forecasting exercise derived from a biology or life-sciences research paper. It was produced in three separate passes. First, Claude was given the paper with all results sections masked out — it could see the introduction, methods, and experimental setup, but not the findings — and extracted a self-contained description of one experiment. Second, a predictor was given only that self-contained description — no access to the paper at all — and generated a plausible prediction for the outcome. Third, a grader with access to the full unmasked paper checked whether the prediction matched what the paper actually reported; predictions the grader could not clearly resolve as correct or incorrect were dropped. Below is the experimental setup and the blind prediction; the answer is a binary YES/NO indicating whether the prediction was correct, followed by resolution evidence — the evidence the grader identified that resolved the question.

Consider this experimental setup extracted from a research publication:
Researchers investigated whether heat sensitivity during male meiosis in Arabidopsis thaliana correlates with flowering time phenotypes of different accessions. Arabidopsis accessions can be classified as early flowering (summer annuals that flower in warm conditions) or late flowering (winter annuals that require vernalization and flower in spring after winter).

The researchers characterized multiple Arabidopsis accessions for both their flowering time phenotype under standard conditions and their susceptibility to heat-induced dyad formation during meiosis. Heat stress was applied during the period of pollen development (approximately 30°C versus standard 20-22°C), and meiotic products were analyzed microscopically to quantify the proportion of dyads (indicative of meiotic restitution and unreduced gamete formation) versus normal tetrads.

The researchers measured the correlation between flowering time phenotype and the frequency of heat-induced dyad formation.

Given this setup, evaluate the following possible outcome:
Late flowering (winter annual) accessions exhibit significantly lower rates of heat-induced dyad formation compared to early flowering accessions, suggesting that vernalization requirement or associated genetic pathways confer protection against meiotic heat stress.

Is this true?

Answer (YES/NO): NO